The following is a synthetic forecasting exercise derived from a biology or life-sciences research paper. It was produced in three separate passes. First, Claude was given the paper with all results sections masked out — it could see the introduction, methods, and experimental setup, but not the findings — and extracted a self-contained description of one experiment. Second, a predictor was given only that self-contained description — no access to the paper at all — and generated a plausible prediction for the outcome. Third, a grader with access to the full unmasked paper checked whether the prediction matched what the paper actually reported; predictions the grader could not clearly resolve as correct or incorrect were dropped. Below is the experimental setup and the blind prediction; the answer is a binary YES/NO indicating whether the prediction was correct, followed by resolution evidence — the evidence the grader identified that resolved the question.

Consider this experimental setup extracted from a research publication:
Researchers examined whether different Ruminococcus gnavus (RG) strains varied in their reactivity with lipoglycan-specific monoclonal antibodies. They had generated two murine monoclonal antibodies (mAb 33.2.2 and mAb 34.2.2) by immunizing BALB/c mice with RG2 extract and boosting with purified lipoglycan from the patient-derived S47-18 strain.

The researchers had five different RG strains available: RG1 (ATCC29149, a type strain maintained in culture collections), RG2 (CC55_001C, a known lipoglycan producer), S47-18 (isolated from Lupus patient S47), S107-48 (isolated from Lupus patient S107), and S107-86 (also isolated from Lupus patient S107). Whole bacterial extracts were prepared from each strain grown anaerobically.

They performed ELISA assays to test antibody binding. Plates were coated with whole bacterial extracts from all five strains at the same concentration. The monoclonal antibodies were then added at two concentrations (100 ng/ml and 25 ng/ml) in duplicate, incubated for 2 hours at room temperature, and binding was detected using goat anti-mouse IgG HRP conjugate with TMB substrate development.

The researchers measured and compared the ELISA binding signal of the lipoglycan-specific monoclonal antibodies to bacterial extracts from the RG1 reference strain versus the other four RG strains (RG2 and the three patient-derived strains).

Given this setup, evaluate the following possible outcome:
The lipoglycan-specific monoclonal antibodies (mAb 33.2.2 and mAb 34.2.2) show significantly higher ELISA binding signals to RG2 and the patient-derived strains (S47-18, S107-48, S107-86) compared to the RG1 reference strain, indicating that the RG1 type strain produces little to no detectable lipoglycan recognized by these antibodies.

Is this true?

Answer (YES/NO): YES